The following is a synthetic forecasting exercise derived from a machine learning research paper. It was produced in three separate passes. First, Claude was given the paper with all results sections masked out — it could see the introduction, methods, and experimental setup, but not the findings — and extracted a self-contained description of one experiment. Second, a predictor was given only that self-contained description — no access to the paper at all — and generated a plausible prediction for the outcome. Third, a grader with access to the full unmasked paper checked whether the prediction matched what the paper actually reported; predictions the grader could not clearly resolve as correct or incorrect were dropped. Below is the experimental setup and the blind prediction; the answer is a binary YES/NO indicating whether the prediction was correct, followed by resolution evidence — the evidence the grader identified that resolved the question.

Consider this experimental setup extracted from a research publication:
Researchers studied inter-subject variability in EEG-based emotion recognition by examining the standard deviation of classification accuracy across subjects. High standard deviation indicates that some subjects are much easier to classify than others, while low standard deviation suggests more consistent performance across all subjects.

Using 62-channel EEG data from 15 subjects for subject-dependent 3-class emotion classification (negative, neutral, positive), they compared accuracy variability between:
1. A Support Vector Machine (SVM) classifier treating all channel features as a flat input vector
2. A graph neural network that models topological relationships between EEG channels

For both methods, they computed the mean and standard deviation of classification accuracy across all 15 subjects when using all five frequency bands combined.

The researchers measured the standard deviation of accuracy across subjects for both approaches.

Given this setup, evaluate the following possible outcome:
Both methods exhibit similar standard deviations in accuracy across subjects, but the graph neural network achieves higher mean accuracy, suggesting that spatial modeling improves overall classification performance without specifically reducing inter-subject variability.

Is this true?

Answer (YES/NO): NO